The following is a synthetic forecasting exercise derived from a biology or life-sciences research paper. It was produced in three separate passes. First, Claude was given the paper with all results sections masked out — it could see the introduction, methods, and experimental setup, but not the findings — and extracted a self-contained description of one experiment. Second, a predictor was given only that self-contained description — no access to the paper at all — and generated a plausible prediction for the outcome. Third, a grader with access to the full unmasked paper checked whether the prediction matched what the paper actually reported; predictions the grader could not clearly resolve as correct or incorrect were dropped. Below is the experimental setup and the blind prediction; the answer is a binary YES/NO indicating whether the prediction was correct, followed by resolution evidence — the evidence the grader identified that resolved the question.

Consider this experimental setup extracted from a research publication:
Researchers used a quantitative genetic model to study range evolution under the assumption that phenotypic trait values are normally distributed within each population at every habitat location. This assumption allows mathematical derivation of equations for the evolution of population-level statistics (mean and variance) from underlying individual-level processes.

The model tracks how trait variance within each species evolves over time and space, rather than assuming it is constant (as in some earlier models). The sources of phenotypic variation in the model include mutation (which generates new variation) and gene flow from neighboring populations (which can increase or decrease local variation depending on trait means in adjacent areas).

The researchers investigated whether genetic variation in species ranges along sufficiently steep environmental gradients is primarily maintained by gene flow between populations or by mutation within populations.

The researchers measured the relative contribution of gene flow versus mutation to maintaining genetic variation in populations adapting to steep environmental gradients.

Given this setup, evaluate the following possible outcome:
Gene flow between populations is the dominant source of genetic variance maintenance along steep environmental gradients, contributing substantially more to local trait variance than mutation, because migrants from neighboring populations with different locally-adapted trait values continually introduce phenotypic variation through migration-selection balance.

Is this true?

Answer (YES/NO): YES